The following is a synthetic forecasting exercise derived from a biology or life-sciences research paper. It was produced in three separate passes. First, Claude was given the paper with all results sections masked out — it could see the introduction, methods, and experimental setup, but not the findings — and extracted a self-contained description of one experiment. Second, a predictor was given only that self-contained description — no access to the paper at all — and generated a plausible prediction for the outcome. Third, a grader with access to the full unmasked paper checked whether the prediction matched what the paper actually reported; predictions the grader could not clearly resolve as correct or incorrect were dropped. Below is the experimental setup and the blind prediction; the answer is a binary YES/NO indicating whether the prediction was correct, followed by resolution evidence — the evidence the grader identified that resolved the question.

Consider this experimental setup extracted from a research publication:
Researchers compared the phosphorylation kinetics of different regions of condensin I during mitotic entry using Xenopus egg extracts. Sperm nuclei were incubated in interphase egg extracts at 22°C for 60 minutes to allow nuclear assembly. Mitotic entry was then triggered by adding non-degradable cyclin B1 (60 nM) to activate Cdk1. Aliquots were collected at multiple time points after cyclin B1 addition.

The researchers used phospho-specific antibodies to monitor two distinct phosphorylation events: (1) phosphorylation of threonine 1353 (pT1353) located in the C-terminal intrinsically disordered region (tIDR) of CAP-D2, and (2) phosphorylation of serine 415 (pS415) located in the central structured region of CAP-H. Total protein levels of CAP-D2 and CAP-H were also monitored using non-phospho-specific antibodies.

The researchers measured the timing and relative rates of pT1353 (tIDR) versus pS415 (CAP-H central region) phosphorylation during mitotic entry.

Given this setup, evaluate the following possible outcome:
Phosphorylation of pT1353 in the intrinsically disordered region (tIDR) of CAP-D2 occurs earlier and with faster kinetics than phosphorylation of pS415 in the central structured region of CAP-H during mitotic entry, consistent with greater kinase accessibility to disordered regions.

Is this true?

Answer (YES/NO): YES